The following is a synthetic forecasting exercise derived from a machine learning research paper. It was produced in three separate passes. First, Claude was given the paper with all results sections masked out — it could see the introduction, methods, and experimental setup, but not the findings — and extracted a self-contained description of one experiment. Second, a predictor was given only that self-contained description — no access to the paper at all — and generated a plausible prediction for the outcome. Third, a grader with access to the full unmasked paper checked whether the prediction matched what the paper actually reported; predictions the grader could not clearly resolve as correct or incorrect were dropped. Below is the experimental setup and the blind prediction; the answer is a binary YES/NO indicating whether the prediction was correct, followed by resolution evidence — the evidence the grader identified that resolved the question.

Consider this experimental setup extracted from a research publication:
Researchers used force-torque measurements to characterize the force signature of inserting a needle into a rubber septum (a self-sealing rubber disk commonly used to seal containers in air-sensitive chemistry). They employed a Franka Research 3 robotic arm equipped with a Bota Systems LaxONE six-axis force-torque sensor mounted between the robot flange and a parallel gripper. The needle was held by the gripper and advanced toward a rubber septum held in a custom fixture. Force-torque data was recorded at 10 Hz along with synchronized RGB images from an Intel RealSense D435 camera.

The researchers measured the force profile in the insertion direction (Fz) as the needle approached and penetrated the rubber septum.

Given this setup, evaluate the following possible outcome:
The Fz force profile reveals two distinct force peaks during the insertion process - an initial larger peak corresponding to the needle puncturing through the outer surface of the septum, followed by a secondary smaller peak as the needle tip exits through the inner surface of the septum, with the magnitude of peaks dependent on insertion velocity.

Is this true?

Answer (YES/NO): NO